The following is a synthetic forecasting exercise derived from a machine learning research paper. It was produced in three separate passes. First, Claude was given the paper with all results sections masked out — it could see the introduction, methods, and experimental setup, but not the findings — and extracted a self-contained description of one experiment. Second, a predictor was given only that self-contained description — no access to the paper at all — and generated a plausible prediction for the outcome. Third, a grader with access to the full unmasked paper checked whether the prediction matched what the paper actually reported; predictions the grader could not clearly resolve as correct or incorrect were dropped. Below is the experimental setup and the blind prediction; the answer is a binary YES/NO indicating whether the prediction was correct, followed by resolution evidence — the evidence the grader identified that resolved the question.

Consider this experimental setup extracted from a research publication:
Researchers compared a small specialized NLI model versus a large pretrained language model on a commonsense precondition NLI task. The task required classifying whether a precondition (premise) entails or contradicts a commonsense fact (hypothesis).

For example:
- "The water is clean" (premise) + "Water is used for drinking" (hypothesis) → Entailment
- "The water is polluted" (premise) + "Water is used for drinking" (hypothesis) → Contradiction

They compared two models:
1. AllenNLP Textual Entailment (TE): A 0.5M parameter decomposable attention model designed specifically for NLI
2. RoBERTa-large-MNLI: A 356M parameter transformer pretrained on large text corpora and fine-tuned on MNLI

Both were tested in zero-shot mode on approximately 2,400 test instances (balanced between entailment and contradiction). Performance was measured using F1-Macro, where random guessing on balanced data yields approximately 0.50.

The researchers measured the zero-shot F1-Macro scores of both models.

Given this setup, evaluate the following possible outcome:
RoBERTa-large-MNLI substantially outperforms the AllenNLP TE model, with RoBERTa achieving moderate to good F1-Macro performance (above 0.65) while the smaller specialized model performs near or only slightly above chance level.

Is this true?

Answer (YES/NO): NO